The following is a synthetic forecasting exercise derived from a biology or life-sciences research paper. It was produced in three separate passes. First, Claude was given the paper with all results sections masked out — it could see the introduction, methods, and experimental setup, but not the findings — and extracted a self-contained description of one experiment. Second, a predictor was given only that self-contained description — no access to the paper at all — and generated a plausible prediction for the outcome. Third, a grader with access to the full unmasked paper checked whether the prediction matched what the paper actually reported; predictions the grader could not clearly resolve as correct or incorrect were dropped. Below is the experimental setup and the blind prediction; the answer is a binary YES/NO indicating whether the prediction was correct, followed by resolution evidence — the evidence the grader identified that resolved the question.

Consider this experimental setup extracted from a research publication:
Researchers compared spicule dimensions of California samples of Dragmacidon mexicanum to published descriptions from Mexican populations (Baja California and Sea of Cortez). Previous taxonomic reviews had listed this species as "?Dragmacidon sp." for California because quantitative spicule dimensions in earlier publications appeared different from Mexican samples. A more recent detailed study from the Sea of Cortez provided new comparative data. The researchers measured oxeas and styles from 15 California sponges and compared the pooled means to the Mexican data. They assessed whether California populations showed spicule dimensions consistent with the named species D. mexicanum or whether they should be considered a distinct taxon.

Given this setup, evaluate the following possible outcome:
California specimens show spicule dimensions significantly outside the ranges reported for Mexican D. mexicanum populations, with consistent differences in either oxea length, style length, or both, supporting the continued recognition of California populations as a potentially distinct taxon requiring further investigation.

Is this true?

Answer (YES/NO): NO